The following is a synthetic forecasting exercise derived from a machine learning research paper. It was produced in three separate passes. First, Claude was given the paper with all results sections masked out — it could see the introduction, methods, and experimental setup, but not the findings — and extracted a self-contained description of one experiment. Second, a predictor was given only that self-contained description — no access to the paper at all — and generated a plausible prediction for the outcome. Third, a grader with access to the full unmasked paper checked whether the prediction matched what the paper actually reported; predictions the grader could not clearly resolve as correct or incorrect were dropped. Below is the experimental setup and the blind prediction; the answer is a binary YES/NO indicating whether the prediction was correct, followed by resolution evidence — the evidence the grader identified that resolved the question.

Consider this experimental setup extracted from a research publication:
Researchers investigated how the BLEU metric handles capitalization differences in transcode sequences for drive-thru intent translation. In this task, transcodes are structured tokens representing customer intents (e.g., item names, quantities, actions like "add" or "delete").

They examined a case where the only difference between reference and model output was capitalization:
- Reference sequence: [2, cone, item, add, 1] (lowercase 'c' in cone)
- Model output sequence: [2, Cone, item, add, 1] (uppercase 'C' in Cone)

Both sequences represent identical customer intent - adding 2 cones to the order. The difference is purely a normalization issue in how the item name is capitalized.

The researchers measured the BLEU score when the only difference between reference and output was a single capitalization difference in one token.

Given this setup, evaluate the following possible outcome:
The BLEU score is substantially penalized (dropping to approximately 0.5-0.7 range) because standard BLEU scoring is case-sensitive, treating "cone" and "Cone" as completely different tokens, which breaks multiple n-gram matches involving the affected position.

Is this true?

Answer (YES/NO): NO